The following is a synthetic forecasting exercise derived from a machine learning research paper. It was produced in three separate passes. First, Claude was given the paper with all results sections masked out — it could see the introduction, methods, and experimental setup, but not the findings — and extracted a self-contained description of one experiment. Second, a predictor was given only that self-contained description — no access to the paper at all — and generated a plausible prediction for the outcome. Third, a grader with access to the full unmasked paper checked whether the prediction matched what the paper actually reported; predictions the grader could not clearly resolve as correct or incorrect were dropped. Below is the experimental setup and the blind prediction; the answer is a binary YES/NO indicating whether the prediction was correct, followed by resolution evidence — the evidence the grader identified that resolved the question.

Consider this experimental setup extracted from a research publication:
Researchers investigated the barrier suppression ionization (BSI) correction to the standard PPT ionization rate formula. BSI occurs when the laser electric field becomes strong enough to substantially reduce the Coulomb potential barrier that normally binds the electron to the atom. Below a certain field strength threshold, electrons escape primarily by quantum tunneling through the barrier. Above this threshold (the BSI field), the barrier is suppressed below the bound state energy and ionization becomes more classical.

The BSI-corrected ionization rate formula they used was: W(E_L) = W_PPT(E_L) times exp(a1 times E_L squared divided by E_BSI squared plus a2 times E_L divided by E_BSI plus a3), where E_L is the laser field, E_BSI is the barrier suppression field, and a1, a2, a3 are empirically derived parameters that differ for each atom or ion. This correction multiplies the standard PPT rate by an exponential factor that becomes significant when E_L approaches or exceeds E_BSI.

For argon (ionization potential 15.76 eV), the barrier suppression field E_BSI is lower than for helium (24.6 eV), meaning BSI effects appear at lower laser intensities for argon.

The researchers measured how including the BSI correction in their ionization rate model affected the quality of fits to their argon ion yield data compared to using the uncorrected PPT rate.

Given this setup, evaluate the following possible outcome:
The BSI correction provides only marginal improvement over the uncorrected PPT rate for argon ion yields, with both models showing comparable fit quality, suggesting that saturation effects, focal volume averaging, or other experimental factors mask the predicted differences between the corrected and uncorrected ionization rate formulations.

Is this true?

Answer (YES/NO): NO